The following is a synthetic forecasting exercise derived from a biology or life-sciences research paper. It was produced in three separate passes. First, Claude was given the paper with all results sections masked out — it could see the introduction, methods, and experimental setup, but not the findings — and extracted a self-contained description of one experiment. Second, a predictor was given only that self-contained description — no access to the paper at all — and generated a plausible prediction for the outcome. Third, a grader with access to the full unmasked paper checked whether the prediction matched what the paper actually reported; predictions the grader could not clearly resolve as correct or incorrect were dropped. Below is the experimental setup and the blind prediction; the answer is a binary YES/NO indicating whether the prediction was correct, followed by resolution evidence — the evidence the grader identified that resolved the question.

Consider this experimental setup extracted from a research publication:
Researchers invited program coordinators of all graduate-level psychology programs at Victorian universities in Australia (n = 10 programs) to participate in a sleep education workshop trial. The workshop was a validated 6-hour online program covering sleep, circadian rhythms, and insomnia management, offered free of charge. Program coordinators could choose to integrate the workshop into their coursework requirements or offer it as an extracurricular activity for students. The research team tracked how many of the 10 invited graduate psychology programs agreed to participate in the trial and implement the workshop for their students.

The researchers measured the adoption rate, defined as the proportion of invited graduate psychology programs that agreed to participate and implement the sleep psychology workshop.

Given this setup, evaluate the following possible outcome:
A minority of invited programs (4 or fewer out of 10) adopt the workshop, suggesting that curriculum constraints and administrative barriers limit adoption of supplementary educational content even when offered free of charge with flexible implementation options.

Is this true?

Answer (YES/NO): NO